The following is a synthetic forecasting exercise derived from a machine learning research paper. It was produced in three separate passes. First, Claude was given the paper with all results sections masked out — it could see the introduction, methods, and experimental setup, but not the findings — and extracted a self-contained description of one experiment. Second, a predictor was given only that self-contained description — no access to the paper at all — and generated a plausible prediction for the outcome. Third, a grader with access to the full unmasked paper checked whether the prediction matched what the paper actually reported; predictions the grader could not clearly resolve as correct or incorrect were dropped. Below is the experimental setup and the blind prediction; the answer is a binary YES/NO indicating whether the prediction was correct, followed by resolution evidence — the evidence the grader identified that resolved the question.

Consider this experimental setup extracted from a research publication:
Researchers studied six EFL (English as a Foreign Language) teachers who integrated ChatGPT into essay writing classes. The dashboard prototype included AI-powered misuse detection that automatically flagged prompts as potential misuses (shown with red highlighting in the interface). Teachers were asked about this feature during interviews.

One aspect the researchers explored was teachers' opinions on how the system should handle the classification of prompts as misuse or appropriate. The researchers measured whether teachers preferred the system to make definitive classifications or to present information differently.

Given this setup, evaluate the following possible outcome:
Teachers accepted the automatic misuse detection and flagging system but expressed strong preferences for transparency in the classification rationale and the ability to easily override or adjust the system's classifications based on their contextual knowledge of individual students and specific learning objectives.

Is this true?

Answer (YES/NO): NO